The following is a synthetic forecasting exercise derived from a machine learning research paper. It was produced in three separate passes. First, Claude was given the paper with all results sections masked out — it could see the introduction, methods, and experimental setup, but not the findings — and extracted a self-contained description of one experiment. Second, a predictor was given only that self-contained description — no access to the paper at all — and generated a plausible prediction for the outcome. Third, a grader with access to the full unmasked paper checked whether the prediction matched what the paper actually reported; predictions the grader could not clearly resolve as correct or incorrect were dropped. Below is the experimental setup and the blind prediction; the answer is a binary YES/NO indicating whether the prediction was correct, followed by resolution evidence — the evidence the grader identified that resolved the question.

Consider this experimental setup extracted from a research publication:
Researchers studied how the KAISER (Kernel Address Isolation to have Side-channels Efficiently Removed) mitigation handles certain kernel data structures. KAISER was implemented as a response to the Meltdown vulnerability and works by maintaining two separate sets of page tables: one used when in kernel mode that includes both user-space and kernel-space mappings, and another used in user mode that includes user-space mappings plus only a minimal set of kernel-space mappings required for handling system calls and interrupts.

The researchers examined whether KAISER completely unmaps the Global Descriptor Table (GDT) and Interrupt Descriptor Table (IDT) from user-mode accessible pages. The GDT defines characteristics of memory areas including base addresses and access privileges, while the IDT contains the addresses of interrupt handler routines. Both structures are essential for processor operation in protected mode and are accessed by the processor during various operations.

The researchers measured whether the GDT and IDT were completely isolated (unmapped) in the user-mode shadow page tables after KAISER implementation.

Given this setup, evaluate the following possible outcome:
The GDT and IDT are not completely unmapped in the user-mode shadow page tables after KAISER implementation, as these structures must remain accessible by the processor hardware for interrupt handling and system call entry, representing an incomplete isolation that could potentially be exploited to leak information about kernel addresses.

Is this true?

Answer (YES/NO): YES